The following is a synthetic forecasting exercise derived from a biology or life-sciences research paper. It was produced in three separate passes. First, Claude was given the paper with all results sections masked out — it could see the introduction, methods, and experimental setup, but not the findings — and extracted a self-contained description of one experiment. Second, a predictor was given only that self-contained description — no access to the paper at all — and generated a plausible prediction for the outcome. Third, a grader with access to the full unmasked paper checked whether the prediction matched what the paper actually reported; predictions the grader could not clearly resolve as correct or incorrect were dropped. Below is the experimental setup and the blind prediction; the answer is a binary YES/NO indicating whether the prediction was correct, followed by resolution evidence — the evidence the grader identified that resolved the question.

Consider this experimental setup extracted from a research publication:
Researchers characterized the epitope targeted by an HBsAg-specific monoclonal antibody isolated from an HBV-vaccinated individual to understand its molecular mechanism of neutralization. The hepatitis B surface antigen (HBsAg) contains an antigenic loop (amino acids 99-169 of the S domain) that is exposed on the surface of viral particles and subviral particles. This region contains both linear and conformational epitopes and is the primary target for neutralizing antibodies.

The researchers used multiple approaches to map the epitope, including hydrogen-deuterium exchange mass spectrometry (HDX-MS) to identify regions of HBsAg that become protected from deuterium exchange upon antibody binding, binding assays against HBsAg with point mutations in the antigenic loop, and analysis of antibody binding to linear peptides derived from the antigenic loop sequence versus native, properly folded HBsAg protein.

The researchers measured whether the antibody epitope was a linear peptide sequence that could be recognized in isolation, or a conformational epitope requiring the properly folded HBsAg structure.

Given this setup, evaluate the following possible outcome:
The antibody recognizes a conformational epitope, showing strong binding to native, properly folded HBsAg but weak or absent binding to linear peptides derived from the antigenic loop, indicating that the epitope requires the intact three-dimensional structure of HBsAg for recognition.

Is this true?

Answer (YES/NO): YES